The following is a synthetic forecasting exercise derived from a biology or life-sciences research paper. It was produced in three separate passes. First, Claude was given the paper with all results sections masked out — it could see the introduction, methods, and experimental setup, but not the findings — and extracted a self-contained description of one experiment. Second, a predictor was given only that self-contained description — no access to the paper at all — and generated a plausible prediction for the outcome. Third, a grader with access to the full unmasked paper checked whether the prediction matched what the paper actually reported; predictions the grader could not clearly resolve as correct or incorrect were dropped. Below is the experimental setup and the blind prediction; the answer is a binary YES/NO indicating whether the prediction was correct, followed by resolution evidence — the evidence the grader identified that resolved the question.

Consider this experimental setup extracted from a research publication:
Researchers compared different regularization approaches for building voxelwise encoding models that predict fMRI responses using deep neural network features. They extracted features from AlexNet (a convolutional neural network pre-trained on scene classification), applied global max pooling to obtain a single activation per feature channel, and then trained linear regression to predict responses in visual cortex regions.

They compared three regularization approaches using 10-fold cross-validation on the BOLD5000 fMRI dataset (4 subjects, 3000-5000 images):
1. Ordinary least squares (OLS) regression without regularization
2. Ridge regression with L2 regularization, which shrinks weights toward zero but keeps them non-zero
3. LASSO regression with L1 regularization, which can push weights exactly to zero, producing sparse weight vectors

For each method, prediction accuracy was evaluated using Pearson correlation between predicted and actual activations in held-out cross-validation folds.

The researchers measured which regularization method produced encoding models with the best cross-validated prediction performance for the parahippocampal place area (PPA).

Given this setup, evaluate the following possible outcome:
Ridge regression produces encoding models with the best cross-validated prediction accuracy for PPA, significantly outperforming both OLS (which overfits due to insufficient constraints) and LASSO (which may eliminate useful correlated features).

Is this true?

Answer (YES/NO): NO